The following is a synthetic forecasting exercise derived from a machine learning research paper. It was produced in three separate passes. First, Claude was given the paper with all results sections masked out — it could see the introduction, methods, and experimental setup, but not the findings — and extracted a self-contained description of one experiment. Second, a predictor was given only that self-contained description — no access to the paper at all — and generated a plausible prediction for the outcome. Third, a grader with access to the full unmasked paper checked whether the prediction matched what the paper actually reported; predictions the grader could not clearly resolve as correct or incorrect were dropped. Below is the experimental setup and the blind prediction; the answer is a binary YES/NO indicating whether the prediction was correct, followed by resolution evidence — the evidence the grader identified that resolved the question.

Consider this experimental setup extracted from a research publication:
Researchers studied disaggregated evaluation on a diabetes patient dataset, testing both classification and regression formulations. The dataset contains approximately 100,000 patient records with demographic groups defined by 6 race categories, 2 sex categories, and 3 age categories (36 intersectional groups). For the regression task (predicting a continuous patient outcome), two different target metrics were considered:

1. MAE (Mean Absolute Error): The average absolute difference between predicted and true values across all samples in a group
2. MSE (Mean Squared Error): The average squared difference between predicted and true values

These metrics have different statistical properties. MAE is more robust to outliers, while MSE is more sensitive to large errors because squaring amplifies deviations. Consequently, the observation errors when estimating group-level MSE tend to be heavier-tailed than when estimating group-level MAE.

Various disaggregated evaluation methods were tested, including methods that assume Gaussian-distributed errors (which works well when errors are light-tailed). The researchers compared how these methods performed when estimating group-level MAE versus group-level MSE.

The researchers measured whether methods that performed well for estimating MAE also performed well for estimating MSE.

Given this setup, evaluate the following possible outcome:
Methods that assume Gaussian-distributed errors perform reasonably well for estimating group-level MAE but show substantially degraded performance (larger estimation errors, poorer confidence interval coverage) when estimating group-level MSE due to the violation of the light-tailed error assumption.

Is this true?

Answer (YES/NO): NO